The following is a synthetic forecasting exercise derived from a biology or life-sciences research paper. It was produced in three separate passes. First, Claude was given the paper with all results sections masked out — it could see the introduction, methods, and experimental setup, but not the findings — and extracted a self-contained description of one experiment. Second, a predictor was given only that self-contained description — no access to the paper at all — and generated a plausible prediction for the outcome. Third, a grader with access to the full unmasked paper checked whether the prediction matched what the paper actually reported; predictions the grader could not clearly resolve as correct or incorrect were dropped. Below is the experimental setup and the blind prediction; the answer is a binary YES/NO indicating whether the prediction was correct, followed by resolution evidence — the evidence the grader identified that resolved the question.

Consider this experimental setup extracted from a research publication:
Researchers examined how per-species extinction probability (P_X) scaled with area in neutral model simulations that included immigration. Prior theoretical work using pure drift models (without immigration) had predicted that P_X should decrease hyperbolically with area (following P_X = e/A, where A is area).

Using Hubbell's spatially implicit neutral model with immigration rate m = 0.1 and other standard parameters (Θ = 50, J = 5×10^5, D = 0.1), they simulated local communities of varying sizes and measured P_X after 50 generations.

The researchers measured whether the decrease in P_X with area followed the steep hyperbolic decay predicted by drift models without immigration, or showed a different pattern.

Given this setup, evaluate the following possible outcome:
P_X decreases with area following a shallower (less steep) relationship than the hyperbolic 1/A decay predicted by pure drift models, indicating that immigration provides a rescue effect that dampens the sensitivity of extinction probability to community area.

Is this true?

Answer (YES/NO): YES